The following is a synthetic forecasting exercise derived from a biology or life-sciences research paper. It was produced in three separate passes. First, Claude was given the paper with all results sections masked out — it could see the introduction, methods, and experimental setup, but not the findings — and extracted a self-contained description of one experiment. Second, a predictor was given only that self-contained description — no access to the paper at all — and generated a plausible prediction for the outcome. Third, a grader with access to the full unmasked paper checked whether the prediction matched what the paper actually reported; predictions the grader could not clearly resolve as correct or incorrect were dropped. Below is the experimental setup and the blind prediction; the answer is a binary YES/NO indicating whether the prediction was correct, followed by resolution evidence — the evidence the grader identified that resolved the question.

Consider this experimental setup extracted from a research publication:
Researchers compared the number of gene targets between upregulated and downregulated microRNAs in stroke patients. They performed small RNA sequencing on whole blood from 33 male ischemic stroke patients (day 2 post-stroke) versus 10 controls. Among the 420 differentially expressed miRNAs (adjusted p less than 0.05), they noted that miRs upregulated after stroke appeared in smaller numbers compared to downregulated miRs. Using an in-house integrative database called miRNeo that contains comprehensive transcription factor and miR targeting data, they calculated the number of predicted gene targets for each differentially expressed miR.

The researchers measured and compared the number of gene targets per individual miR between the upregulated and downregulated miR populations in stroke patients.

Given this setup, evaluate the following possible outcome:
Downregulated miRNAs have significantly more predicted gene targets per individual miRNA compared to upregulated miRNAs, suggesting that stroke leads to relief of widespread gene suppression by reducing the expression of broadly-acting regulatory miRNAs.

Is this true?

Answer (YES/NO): YES